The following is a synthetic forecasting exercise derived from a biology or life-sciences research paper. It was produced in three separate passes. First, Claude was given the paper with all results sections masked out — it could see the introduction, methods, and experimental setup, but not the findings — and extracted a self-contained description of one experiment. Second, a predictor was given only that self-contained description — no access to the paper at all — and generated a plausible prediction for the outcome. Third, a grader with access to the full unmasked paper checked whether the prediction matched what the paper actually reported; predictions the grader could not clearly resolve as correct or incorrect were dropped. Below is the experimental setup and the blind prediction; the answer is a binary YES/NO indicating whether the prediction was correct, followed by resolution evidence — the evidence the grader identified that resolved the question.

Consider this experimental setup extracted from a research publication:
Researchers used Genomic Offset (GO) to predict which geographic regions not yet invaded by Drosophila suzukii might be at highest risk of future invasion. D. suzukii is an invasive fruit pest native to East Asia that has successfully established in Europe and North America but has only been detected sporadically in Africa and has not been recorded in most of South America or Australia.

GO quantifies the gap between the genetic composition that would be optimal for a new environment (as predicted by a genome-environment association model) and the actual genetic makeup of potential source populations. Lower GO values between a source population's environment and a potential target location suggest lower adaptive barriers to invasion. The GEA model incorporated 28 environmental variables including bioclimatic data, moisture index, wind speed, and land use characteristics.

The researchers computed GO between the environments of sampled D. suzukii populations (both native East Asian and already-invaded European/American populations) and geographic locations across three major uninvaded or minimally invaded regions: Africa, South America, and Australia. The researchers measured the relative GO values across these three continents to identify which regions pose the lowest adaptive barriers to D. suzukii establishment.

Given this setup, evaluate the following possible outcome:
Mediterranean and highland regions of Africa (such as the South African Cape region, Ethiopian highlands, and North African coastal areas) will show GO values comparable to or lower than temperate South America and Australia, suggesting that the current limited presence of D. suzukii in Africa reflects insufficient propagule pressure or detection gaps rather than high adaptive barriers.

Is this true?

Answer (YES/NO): NO